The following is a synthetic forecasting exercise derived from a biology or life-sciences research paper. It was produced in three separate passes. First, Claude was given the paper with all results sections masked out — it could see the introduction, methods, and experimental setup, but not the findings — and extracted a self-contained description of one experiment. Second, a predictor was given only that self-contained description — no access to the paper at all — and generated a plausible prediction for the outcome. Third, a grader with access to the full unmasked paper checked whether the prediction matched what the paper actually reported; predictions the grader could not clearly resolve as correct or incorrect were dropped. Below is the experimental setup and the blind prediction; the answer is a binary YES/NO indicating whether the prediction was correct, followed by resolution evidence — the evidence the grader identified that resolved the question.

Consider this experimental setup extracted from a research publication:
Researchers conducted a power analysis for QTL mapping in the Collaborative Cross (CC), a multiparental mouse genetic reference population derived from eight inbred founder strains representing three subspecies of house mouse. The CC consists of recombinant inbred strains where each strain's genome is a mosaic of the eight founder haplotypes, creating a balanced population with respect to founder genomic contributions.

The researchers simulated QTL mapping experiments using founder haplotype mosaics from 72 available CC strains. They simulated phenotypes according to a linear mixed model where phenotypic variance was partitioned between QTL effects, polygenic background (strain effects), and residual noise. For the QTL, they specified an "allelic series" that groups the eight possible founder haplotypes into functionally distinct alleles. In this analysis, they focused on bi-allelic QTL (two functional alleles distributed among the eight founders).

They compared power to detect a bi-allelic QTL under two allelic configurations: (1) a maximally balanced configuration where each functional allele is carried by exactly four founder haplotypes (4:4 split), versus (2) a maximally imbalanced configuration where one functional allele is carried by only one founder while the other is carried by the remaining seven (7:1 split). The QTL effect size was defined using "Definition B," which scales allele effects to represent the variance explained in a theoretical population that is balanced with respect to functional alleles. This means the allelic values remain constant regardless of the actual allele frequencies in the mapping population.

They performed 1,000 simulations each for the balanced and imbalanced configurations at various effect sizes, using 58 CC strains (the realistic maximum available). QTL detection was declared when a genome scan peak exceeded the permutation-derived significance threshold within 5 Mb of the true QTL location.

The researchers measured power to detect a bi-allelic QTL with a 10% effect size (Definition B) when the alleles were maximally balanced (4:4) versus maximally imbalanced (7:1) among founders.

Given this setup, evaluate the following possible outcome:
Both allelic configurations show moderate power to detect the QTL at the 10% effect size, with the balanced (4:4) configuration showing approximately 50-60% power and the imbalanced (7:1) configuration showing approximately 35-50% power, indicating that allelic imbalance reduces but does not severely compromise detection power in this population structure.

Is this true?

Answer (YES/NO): NO